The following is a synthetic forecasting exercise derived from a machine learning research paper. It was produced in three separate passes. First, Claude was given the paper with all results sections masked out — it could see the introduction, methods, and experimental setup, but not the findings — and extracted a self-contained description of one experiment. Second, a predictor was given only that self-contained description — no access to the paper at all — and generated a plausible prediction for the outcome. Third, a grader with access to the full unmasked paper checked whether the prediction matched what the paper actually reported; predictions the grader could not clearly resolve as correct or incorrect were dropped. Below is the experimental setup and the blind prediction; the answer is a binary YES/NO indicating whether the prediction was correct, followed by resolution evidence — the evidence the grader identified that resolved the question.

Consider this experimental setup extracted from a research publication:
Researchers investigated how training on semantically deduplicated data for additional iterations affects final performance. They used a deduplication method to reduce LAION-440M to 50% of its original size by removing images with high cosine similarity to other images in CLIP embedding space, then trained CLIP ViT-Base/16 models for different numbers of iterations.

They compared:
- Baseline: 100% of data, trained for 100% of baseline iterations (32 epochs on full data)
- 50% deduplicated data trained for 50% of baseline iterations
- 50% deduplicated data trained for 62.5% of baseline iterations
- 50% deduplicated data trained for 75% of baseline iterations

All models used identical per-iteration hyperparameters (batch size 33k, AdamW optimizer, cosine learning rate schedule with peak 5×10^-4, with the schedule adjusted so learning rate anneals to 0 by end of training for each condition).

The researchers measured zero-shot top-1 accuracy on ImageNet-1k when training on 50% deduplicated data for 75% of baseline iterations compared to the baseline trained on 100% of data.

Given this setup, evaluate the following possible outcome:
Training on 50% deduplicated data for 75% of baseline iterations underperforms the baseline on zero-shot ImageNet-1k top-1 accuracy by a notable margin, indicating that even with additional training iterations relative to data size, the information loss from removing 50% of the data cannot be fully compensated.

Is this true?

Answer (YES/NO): NO